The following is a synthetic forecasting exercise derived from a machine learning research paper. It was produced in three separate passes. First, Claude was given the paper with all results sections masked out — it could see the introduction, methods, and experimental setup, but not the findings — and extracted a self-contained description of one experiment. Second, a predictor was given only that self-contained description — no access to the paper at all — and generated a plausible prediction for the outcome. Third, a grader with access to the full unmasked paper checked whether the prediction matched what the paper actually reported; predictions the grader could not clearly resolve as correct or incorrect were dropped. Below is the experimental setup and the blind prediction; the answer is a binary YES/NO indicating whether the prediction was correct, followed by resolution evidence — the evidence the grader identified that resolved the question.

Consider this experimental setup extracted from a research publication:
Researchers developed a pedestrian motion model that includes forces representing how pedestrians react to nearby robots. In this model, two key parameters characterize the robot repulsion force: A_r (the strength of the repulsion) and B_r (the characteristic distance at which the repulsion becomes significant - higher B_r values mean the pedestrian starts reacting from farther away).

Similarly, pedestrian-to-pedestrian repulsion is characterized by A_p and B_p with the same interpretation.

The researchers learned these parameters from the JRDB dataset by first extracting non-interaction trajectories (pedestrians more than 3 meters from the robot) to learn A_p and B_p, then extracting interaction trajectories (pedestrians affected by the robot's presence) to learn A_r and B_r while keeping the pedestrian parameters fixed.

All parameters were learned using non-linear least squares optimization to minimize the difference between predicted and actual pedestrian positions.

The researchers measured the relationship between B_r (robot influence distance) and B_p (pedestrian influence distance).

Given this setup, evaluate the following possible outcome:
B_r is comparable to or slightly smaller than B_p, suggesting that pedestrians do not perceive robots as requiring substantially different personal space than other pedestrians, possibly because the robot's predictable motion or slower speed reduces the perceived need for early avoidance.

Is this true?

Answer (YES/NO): NO